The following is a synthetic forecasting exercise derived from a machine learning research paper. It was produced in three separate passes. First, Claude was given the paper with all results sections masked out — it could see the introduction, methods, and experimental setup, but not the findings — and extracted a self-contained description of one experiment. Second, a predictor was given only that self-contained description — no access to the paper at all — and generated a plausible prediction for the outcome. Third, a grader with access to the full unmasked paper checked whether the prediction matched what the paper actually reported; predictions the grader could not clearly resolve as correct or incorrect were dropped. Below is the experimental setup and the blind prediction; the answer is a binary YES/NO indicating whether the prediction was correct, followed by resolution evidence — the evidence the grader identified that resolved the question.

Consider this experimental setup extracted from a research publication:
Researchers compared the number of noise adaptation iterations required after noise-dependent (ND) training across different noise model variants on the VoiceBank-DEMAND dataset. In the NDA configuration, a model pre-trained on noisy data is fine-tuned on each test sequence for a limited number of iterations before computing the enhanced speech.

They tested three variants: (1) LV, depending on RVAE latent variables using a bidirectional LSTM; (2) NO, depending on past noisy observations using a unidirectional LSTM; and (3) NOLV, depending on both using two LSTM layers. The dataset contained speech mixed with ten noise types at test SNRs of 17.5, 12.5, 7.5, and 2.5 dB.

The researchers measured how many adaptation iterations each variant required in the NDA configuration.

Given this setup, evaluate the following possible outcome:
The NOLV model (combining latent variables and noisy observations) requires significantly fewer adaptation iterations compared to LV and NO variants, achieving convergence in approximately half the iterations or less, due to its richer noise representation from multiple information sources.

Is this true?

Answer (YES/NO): NO